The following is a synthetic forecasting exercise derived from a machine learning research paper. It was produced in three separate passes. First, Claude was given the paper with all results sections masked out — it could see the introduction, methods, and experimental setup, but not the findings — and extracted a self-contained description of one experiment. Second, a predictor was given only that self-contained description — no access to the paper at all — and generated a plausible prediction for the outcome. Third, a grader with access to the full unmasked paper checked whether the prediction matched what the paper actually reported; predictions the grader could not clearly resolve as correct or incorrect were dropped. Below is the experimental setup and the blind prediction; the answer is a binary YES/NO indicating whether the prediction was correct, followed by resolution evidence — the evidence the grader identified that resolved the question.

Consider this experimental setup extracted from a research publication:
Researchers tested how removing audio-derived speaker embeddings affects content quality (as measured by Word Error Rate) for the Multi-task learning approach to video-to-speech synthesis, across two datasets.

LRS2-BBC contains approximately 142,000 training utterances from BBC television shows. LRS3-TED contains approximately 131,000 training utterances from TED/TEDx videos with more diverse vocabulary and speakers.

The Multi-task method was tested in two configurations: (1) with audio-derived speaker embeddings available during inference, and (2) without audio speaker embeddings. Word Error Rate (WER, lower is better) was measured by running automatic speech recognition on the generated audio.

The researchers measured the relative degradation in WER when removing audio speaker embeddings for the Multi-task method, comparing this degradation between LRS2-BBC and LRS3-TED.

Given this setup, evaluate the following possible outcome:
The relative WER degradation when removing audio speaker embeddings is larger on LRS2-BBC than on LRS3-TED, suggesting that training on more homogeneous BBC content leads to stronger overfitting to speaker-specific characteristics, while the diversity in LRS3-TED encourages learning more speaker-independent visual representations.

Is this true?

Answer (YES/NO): NO